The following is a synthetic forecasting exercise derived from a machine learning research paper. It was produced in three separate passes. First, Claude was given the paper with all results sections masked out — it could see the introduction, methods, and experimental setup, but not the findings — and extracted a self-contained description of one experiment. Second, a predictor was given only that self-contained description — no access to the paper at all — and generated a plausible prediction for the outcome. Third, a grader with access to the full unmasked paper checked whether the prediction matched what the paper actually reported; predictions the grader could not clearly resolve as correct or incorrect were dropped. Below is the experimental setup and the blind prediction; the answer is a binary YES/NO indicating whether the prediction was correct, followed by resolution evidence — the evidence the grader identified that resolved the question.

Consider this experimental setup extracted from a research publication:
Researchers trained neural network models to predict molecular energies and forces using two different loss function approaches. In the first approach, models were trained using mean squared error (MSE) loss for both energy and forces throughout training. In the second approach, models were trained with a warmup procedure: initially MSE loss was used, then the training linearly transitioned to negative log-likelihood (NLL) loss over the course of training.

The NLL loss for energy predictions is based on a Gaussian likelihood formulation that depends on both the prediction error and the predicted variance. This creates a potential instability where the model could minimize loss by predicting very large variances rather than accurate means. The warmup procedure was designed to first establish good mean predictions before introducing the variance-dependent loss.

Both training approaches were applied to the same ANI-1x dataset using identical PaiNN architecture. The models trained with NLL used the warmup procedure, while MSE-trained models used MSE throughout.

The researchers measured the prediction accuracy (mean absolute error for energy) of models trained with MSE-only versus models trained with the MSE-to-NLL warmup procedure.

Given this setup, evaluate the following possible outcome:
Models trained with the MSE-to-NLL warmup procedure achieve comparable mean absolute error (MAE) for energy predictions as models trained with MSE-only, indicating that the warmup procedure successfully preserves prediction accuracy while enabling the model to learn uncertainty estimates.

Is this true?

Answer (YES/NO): YES